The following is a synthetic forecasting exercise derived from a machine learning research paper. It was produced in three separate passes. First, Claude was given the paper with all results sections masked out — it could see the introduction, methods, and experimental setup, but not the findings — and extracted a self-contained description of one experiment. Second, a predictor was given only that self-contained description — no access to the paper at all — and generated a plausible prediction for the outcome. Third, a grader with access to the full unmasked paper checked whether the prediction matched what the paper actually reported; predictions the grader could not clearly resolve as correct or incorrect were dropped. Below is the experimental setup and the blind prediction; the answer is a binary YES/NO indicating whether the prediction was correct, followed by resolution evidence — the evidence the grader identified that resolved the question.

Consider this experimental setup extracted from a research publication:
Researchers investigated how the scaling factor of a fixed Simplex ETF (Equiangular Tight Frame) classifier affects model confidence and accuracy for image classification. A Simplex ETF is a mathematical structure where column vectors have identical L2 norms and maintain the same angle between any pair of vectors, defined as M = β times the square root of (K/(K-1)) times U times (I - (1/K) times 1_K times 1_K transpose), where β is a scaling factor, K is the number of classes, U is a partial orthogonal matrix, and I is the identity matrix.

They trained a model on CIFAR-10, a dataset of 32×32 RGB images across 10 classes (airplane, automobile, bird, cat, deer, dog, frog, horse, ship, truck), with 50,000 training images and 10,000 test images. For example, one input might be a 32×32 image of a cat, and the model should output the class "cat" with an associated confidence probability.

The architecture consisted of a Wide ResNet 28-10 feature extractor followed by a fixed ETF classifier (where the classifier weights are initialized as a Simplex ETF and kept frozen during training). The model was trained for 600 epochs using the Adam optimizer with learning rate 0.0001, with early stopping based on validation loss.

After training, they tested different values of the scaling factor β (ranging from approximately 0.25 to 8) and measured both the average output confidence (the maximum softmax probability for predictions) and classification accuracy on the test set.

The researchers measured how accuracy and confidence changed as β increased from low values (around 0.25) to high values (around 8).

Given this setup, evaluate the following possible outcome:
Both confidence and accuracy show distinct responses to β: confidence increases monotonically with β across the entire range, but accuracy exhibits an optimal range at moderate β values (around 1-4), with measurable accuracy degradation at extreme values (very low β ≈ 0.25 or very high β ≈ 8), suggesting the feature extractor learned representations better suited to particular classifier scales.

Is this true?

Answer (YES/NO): NO